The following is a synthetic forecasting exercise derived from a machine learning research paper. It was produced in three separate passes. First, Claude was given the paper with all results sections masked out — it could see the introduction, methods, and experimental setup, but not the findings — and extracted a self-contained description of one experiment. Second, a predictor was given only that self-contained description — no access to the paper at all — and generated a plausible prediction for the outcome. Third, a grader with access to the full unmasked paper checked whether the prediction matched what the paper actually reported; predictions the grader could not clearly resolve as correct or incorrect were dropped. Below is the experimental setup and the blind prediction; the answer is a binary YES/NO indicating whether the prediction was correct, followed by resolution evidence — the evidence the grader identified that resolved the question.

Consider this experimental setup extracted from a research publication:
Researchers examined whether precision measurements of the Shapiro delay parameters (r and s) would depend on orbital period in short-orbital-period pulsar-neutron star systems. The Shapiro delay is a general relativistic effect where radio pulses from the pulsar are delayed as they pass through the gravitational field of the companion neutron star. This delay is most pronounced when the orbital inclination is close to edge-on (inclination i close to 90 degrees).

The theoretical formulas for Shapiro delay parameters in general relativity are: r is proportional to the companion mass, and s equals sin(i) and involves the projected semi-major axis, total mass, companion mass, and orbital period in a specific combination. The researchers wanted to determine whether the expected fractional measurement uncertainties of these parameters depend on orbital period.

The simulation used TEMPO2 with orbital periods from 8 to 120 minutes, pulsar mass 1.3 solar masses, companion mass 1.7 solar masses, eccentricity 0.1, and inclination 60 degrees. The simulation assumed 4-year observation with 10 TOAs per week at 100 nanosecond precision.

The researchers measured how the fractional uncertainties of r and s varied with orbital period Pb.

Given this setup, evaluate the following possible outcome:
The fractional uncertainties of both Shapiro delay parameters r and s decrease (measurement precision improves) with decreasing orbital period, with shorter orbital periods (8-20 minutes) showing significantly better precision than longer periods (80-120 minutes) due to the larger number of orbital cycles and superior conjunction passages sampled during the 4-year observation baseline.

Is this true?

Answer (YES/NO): NO